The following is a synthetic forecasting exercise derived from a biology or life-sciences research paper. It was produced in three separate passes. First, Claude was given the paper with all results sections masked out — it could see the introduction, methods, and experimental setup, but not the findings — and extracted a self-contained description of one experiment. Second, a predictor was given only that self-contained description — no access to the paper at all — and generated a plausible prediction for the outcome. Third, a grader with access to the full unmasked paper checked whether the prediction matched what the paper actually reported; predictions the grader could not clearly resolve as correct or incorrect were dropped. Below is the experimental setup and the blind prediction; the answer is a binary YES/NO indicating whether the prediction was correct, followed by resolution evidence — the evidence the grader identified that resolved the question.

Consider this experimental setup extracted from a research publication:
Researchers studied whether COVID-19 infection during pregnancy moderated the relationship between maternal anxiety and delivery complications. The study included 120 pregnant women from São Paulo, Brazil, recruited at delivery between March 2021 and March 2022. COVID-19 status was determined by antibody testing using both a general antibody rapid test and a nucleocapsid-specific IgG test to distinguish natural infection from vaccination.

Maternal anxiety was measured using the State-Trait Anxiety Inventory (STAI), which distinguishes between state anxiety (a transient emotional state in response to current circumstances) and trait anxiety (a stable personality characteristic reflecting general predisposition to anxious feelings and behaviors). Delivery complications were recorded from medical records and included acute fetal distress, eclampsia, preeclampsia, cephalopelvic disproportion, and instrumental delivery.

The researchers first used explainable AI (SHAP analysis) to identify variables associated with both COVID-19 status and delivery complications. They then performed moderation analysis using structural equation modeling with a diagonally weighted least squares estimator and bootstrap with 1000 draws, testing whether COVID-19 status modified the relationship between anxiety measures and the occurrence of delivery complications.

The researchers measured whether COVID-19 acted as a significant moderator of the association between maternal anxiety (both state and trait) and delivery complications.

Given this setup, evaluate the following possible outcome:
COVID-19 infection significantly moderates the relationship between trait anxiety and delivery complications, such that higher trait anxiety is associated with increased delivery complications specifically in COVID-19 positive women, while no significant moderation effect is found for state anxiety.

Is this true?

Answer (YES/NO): NO